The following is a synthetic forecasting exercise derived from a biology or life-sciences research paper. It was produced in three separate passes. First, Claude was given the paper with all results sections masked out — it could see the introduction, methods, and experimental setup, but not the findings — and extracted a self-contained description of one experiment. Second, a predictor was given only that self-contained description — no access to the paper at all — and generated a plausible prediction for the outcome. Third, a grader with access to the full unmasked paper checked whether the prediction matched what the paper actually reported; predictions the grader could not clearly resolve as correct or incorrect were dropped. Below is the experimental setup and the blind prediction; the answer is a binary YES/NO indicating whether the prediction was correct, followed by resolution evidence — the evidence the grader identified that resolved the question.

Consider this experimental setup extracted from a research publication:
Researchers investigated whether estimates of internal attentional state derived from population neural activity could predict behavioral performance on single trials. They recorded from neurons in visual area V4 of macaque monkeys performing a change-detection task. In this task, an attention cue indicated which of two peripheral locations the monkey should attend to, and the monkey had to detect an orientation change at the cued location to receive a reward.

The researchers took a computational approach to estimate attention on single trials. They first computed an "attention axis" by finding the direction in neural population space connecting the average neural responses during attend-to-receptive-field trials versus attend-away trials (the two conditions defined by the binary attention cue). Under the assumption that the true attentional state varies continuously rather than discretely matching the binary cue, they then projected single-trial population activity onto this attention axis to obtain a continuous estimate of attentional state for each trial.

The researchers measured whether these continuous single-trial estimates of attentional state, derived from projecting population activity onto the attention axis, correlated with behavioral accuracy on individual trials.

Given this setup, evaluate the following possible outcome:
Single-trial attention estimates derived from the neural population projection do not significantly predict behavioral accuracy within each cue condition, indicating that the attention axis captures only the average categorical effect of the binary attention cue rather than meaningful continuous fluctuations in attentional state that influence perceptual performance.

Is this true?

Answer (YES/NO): NO